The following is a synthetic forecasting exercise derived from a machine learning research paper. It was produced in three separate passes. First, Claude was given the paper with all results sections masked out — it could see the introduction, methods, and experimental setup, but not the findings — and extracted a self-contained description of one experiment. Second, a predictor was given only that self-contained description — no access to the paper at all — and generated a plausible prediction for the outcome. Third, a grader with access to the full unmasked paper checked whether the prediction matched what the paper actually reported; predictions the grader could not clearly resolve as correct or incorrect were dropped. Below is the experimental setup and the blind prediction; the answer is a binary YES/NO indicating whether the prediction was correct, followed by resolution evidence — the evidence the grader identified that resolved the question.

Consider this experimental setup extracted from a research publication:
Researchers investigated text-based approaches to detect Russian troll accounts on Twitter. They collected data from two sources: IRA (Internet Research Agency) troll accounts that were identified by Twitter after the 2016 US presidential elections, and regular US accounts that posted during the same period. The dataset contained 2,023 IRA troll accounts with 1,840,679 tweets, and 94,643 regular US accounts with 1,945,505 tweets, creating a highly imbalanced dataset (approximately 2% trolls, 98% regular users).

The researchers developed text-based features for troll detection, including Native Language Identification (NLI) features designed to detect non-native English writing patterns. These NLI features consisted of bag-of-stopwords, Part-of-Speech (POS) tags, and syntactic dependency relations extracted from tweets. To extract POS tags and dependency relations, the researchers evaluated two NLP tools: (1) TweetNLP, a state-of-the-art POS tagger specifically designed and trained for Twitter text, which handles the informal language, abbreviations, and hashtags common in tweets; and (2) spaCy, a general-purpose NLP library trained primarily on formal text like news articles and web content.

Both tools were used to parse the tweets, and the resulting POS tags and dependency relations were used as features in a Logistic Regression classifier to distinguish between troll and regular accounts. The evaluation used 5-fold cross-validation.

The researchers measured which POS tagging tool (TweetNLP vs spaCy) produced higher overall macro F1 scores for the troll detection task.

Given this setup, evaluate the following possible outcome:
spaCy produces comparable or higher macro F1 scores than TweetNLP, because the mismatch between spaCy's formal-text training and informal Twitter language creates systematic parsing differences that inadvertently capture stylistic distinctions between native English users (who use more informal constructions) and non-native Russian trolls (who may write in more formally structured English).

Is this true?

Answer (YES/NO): YES